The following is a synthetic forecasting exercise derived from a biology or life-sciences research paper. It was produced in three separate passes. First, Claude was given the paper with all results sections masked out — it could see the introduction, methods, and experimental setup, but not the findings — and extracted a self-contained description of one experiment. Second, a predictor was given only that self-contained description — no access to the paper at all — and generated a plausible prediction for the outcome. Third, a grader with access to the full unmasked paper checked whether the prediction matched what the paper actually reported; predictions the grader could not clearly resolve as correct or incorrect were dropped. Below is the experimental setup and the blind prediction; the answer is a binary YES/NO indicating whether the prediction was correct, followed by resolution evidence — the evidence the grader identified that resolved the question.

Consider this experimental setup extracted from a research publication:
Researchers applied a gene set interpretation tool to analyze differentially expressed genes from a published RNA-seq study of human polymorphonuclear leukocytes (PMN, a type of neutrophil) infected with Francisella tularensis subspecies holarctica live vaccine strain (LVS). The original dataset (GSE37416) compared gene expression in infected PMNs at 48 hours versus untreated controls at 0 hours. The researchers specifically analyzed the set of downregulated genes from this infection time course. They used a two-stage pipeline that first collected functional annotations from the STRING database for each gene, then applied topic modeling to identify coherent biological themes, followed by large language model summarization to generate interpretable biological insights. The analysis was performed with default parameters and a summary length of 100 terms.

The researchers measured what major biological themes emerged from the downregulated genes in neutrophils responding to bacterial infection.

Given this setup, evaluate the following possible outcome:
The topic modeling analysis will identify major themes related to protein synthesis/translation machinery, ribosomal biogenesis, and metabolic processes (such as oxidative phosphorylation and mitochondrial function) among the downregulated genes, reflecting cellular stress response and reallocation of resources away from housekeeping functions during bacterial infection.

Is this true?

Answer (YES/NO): NO